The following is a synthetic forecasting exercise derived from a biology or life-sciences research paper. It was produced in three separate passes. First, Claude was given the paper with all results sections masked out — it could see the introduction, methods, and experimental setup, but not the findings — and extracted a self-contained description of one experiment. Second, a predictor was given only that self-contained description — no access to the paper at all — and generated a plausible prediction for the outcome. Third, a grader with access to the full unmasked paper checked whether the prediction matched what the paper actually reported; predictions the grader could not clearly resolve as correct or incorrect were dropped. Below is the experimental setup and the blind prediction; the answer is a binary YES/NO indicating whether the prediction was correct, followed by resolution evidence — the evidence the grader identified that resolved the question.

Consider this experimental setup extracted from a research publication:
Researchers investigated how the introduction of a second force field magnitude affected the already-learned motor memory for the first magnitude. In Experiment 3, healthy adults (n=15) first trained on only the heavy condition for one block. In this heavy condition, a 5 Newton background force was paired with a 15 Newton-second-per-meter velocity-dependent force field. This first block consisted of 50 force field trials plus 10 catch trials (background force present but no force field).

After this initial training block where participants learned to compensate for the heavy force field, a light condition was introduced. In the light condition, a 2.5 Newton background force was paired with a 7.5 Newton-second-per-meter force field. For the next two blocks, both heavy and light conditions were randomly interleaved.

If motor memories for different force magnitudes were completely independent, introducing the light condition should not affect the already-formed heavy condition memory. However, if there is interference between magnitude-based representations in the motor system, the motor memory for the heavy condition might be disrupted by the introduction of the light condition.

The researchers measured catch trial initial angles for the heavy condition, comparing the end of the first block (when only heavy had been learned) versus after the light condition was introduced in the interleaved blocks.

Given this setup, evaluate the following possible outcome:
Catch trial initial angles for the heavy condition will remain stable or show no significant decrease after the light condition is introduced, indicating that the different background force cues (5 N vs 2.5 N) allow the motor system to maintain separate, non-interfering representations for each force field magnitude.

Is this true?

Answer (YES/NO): NO